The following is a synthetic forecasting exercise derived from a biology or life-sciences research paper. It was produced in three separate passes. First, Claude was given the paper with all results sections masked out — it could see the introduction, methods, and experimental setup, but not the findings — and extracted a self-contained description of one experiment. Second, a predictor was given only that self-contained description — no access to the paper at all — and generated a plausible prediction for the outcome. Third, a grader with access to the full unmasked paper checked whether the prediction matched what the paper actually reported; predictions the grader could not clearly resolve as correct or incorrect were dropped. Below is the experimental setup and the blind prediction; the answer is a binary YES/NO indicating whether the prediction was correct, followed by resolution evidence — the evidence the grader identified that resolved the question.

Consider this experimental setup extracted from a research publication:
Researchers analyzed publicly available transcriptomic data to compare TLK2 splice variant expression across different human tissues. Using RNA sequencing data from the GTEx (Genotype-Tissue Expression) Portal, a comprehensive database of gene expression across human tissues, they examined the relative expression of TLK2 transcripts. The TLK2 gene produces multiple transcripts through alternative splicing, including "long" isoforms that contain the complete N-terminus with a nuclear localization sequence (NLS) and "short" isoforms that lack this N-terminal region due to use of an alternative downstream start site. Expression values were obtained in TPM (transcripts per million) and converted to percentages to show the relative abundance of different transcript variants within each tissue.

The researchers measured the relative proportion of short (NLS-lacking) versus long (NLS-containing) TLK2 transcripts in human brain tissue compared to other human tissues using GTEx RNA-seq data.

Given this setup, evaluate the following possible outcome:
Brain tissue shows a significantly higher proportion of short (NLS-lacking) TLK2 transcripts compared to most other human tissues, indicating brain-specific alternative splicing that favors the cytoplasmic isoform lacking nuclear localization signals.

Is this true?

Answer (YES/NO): NO